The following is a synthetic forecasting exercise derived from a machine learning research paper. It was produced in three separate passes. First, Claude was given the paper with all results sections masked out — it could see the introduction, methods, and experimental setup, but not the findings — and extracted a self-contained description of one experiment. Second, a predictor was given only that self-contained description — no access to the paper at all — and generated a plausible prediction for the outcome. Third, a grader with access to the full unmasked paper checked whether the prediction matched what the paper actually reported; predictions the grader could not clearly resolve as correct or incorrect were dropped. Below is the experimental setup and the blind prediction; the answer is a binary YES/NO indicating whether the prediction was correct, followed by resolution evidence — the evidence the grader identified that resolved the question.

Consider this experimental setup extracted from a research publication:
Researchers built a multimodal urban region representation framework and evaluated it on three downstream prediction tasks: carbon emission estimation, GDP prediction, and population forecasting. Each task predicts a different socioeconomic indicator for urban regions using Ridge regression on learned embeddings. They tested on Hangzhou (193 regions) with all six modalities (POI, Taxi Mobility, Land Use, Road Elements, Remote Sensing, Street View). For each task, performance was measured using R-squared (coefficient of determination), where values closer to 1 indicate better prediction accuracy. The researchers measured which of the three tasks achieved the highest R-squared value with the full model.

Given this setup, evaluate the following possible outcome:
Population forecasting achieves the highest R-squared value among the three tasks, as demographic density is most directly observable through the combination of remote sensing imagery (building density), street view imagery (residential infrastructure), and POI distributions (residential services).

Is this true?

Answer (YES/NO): NO